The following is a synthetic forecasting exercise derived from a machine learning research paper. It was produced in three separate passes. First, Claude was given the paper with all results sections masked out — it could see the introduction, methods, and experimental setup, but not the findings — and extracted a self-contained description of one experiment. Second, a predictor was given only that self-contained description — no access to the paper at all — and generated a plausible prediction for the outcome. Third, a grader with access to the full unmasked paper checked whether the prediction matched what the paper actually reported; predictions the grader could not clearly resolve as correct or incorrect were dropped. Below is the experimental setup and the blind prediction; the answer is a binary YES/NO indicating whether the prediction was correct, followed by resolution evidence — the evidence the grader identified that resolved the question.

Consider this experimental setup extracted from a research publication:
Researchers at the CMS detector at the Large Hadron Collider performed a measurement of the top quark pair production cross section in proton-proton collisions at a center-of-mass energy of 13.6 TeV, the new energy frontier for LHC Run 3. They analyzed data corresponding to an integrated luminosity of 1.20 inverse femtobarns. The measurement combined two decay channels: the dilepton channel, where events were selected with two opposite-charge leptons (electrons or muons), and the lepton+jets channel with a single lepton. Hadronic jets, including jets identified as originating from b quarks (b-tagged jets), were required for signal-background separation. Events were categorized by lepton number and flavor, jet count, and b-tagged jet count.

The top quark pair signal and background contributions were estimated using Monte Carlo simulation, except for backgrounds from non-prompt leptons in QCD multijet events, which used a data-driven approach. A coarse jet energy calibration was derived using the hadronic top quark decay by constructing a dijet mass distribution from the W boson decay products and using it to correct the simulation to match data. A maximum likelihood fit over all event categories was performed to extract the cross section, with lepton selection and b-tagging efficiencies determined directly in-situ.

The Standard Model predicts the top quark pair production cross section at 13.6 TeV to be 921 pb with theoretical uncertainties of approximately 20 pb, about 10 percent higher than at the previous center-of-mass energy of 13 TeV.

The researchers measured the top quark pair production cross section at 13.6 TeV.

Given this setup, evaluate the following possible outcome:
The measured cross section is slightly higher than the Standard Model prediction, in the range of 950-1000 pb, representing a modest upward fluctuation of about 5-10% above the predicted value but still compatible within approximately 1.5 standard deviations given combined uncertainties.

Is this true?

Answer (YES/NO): NO